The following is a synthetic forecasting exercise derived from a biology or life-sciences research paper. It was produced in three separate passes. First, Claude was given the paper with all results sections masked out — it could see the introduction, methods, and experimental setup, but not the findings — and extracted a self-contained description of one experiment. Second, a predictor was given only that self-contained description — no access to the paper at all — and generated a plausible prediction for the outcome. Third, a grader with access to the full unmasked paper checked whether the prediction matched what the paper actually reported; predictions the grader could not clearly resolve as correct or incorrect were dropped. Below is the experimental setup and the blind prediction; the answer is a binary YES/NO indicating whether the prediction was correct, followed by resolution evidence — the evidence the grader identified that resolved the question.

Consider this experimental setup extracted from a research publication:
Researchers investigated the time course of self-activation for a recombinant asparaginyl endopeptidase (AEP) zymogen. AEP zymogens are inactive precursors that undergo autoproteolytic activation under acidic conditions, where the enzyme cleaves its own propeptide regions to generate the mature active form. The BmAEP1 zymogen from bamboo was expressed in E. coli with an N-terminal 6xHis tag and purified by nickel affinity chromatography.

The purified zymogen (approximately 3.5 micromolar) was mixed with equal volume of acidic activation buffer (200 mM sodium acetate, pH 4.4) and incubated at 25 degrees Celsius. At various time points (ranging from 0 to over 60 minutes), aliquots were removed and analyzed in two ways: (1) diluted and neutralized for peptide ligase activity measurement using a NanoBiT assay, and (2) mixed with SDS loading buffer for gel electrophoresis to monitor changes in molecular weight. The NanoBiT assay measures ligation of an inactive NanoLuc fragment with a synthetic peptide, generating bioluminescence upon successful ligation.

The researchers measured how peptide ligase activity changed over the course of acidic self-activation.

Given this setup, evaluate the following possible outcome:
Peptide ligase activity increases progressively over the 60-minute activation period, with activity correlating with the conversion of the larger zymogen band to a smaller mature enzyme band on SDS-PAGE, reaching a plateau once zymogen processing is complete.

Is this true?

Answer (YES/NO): NO